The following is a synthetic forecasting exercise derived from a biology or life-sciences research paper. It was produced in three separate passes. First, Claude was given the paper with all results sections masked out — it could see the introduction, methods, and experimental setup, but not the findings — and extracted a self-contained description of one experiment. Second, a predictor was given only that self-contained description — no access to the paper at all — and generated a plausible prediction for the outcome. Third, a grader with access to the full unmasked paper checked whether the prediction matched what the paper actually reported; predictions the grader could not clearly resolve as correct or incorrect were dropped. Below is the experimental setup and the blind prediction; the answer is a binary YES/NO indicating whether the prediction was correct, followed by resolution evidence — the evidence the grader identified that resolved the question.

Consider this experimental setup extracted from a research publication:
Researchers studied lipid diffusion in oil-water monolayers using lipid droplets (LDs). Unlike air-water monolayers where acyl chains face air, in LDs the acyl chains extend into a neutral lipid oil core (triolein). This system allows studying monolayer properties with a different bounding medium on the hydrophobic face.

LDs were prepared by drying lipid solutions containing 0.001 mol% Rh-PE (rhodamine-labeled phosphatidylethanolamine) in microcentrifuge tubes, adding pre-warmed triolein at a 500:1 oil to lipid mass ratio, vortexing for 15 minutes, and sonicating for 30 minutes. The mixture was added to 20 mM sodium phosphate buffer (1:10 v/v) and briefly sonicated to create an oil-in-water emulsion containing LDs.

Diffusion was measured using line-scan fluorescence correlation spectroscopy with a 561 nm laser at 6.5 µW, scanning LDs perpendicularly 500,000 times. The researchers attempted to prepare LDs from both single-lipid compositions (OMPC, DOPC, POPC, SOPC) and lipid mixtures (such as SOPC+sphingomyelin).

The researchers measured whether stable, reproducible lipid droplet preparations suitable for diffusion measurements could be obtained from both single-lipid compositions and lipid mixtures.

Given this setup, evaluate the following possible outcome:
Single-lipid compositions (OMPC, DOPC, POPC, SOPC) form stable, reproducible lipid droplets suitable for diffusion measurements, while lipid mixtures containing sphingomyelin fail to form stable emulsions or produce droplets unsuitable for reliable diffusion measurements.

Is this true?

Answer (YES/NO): YES